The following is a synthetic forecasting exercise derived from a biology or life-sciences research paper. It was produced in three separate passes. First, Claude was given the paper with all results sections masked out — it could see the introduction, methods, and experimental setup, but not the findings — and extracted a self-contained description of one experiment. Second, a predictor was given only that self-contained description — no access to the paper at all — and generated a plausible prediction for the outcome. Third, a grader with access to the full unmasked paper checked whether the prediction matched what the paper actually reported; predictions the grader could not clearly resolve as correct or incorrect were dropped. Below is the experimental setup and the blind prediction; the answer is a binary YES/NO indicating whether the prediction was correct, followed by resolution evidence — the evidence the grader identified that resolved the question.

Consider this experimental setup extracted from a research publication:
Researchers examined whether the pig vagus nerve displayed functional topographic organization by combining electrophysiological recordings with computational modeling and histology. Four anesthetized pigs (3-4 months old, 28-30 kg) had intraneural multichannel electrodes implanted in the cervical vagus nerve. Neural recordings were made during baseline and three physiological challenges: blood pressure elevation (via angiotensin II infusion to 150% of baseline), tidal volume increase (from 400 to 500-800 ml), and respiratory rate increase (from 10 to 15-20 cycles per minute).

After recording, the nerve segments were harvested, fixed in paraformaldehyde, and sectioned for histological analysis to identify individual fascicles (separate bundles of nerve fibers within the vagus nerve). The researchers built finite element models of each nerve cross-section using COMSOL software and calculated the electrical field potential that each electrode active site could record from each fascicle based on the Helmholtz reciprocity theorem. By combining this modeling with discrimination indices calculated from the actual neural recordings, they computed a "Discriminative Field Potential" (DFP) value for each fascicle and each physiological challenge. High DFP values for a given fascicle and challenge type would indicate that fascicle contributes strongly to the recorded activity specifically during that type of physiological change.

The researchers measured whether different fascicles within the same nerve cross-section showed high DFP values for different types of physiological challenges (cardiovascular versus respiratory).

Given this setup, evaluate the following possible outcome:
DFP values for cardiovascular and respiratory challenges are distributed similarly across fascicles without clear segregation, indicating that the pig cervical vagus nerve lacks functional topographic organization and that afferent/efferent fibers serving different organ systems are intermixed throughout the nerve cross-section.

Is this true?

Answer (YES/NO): NO